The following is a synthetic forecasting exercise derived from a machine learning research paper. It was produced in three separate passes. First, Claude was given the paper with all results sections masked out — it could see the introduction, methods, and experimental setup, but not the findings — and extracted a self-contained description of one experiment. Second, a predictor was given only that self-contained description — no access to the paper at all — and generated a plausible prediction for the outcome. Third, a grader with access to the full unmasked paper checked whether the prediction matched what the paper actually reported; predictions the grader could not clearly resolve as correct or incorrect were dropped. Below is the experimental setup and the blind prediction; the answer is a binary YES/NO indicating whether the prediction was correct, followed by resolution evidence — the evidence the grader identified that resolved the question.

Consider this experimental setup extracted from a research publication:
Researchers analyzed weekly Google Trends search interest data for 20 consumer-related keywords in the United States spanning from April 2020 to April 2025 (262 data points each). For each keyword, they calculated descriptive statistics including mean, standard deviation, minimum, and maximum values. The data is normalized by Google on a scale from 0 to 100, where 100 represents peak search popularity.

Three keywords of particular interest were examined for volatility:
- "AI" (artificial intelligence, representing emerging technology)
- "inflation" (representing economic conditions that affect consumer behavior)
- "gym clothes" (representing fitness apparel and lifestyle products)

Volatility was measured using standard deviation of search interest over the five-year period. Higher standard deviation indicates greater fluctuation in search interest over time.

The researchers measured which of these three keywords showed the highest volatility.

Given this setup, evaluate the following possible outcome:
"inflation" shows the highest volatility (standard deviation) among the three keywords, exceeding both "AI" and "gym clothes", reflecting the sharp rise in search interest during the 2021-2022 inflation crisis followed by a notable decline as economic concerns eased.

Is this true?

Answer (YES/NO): NO